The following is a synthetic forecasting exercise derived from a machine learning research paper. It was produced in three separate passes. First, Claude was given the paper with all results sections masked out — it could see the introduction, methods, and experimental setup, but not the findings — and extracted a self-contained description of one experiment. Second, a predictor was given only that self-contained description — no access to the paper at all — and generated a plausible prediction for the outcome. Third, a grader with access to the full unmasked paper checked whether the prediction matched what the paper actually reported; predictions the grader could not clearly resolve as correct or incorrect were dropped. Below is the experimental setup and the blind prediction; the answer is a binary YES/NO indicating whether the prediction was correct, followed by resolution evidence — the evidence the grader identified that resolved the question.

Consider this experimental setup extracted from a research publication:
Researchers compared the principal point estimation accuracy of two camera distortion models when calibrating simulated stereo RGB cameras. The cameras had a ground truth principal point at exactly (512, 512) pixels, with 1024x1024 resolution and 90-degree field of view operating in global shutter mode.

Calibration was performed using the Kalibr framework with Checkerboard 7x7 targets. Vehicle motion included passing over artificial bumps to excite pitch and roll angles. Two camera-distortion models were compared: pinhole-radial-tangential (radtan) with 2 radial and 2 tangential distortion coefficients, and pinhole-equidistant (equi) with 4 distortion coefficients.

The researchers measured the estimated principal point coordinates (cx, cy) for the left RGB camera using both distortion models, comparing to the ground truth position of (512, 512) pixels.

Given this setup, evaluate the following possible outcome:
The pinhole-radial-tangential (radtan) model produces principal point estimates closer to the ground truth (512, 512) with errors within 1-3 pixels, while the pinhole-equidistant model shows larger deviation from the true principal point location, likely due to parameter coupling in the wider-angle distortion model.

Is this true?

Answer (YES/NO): NO